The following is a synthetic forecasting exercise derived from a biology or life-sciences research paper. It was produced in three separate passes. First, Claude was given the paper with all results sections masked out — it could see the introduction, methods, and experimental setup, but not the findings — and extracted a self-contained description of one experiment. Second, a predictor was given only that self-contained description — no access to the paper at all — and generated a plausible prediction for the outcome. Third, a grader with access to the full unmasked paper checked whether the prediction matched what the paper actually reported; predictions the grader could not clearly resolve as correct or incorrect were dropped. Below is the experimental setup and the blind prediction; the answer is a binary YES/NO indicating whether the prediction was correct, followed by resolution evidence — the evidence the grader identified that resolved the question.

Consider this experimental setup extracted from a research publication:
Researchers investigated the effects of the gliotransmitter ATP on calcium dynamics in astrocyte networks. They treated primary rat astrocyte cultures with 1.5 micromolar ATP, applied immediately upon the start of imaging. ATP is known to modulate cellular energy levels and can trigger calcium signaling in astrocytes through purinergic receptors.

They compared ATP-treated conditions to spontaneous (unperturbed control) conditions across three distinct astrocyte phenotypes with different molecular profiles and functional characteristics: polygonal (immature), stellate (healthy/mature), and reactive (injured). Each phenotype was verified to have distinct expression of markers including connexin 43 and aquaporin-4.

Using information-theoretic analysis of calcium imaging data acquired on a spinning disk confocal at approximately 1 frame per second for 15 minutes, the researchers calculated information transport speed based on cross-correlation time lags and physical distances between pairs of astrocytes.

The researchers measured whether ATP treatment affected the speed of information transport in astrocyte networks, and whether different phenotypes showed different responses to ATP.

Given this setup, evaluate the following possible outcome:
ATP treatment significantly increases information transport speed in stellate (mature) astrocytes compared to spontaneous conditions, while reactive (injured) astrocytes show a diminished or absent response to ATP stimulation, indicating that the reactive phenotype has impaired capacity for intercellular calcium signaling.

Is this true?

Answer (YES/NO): NO